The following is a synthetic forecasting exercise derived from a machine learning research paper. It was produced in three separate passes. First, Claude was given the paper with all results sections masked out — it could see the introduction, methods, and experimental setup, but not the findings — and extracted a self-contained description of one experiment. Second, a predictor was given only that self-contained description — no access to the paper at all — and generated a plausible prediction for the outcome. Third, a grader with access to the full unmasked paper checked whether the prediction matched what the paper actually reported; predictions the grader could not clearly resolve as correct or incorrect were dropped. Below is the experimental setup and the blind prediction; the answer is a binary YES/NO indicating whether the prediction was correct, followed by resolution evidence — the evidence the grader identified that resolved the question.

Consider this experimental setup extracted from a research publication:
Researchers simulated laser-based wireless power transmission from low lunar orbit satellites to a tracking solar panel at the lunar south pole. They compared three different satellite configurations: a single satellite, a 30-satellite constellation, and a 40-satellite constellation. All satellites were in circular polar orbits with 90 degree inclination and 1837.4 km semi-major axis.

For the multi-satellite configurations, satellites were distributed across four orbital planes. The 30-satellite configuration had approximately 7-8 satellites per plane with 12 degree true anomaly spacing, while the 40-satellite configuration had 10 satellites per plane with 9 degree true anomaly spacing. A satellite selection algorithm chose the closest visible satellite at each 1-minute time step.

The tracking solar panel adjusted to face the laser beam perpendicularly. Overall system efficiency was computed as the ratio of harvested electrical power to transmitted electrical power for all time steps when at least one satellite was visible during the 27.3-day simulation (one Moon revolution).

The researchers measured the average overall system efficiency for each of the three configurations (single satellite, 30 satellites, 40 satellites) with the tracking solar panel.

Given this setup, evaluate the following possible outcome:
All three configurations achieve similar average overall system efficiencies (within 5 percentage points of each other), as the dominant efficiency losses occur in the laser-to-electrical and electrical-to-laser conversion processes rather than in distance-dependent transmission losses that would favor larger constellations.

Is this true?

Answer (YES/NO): NO